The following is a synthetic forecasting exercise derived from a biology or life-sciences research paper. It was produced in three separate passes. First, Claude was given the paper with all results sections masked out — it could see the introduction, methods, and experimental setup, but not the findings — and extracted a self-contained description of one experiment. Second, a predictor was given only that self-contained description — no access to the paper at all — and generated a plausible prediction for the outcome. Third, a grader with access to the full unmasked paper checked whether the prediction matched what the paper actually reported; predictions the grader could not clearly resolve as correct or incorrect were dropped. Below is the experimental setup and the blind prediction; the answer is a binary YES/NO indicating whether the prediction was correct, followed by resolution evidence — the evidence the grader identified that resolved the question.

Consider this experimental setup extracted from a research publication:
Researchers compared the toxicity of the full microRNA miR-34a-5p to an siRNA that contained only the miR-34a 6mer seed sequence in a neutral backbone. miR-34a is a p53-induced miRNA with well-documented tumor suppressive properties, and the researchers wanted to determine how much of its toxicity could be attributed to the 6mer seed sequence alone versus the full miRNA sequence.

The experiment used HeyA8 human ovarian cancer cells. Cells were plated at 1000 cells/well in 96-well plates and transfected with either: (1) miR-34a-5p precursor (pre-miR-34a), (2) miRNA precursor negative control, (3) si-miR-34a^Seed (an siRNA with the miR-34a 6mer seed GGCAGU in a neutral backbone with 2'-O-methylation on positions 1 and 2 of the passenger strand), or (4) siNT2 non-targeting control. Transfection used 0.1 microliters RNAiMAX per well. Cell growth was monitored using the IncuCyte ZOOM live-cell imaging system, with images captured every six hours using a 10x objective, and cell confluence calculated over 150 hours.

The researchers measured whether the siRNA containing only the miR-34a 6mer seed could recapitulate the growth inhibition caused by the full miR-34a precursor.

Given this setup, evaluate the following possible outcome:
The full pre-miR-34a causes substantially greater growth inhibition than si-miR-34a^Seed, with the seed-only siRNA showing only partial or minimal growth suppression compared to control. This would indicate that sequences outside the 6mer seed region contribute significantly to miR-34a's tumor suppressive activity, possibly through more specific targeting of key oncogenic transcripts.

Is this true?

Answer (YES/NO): NO